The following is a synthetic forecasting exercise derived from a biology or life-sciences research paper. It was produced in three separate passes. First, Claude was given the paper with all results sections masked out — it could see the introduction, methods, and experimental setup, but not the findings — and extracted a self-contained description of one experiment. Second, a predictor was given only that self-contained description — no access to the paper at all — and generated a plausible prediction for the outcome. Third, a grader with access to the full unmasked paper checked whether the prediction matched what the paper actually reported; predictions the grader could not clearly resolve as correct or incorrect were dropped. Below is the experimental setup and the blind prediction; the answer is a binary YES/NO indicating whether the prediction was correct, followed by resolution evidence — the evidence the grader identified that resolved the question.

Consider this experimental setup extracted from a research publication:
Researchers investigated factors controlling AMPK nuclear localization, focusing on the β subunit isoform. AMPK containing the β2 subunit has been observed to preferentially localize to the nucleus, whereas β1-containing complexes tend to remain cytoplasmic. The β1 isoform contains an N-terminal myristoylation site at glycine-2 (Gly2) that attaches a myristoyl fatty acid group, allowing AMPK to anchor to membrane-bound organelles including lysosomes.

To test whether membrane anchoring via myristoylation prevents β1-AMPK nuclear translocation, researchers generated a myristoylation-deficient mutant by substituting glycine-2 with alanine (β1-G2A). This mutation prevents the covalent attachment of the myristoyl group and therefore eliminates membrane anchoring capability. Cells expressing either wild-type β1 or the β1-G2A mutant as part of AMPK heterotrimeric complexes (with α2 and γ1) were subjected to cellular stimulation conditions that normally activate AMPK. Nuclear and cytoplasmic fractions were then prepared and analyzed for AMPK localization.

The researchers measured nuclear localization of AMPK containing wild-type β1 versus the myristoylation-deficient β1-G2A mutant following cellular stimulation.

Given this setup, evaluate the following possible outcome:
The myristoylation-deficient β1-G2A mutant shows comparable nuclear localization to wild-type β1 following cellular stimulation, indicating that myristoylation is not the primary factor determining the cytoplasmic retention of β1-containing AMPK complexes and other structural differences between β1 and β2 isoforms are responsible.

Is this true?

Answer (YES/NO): NO